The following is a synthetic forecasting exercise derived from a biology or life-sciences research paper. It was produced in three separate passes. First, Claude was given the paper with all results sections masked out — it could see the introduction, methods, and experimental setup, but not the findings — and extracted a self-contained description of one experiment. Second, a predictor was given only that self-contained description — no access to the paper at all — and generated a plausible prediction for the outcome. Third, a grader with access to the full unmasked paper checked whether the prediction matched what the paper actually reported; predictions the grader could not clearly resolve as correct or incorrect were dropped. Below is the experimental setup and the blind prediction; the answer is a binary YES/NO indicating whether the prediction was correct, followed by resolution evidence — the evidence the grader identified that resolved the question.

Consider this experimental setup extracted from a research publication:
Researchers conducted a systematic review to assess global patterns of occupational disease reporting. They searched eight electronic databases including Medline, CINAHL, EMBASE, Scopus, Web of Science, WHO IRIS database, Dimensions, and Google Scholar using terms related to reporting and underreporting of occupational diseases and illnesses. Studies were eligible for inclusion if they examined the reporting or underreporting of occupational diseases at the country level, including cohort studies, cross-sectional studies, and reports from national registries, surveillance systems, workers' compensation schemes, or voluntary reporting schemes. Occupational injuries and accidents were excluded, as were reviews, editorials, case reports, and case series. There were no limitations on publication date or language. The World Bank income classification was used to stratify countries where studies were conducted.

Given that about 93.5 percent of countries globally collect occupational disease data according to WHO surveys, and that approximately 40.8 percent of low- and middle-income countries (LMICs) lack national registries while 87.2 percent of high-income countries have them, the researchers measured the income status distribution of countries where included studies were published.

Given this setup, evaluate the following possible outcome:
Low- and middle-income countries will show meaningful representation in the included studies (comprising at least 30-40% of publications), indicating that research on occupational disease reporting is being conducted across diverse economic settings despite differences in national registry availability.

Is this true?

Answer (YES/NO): NO